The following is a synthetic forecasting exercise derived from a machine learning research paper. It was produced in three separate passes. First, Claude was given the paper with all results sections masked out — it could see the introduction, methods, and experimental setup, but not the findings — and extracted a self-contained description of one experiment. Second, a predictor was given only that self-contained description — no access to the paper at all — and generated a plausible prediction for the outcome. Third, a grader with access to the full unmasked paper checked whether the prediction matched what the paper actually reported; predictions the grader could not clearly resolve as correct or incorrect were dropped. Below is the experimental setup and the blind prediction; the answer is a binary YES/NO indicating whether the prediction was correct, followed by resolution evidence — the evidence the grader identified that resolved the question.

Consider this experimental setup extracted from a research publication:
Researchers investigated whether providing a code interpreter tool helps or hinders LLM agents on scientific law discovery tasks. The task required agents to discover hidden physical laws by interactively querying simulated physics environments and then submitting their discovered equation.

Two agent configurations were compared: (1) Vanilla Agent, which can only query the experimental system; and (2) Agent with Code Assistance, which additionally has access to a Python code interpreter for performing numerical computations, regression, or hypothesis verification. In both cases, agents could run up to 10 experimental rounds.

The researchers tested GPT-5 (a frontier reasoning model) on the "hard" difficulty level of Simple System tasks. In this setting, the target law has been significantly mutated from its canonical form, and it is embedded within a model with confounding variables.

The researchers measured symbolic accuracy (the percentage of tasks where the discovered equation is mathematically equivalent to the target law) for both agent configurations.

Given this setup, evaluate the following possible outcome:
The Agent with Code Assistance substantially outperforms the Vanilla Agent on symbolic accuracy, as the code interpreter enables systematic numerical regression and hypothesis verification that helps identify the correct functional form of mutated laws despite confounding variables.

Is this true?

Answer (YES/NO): NO